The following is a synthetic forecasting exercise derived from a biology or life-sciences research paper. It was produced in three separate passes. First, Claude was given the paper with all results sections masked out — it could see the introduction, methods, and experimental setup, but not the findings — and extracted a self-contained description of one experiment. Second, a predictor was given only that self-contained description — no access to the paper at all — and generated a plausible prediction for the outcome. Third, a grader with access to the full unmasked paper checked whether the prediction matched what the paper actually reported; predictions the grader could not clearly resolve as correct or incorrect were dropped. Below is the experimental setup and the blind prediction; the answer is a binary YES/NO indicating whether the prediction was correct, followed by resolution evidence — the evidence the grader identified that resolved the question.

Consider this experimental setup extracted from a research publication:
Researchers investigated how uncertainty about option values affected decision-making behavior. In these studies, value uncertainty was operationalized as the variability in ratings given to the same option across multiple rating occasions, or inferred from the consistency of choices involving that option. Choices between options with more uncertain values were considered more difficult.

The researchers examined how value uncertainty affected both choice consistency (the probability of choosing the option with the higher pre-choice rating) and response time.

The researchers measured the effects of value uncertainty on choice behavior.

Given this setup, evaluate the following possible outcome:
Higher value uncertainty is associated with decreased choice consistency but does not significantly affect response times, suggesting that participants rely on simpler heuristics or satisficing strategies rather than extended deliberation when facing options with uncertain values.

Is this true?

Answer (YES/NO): NO